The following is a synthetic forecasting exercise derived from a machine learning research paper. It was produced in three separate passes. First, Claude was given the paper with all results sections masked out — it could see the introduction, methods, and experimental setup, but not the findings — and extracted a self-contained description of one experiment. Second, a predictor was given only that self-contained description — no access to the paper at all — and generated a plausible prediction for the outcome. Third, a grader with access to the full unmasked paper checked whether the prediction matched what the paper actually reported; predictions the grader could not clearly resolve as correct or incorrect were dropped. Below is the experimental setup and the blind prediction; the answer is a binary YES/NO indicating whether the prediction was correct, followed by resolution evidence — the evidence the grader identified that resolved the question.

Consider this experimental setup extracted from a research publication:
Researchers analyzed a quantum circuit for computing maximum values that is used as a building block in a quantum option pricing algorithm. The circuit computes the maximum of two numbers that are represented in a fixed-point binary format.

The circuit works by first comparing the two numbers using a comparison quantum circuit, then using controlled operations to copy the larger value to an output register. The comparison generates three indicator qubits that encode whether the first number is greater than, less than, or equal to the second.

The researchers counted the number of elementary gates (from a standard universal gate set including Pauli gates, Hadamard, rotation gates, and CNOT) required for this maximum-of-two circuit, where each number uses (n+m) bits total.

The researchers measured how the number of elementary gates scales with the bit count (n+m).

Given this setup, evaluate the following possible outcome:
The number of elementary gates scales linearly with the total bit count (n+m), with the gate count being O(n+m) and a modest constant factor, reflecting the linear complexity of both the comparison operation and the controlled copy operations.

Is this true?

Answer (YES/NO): NO